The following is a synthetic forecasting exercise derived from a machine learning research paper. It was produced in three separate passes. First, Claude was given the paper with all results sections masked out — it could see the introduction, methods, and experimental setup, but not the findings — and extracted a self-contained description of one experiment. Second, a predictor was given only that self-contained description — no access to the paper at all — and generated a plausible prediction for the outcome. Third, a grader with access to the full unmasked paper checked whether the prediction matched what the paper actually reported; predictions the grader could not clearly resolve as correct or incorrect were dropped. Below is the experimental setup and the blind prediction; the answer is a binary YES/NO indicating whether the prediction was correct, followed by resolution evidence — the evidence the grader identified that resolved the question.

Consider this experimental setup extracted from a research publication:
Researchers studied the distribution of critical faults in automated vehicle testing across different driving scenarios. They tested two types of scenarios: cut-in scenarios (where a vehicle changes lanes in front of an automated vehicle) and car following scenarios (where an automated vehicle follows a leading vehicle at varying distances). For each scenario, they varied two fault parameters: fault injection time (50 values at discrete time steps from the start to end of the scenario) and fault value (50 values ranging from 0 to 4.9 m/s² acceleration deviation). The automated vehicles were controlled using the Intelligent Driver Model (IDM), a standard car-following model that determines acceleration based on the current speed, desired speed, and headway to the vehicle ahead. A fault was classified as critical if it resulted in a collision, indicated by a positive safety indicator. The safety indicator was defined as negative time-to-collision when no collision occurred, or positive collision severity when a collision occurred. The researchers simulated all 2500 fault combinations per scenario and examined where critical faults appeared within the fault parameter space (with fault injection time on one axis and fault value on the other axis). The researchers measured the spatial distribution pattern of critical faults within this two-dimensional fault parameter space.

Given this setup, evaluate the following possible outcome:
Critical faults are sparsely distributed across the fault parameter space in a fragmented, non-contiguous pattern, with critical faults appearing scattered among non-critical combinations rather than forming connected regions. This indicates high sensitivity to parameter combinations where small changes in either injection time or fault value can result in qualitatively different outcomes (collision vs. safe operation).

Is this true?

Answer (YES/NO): NO